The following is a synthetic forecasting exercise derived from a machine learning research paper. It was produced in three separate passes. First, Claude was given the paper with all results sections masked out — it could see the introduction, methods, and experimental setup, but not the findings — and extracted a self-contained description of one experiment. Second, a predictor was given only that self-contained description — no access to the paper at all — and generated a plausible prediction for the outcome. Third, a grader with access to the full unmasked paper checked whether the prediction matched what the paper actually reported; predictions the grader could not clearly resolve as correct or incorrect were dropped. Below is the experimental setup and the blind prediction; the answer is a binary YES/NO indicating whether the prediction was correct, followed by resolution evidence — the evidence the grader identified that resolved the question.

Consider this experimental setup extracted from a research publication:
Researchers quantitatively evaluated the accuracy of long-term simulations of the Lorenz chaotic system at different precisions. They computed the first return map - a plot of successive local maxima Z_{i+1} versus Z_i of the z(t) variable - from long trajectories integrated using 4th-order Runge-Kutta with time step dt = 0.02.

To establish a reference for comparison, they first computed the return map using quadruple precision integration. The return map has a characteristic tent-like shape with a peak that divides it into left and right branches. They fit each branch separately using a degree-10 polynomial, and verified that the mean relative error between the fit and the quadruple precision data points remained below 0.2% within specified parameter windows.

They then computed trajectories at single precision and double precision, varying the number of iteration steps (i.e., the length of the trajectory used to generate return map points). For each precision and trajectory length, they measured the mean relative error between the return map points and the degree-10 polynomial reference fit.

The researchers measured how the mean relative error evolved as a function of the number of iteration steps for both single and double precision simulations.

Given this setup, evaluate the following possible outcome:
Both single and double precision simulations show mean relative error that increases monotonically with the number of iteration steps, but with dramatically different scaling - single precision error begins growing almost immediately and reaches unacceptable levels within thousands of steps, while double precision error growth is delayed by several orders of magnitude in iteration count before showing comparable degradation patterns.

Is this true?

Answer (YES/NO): NO